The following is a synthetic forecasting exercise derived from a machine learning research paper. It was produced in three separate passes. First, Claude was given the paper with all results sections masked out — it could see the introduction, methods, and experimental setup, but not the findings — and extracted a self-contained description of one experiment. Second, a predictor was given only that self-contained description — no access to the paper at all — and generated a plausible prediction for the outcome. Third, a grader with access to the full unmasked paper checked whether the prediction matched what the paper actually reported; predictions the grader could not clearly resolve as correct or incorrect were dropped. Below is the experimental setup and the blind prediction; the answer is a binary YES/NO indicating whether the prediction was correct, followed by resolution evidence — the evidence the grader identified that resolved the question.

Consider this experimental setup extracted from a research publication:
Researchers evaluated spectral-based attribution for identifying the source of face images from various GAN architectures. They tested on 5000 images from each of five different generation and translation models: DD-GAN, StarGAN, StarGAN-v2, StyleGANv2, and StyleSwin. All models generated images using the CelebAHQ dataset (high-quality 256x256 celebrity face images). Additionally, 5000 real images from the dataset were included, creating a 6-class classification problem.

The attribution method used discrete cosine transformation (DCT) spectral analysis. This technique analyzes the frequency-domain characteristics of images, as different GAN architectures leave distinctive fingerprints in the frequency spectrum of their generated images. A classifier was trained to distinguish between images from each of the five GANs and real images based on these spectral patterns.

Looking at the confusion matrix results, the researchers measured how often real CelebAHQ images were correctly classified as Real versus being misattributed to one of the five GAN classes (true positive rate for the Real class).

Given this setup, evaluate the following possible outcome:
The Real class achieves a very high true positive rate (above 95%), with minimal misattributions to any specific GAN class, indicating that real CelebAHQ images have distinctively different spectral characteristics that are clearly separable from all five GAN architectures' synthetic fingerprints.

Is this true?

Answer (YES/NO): NO